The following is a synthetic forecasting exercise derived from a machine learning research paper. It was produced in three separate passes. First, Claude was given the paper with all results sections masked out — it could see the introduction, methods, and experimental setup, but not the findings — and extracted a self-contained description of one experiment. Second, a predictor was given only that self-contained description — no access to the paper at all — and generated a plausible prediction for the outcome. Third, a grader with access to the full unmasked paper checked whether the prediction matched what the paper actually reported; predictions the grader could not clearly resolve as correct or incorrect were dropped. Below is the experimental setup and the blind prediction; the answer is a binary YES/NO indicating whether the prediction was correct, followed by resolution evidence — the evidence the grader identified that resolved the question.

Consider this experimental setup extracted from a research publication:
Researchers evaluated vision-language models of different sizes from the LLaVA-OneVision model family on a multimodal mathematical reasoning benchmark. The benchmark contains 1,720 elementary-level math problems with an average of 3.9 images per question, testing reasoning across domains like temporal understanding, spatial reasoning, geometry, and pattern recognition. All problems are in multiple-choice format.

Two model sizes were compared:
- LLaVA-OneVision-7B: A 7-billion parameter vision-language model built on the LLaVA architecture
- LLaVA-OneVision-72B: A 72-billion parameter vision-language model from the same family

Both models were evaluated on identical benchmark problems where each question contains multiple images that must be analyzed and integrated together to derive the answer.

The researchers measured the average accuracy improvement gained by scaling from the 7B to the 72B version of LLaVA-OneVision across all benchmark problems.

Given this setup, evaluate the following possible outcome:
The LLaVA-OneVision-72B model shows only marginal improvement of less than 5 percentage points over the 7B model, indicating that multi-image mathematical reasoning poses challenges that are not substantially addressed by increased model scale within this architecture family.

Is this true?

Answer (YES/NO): NO